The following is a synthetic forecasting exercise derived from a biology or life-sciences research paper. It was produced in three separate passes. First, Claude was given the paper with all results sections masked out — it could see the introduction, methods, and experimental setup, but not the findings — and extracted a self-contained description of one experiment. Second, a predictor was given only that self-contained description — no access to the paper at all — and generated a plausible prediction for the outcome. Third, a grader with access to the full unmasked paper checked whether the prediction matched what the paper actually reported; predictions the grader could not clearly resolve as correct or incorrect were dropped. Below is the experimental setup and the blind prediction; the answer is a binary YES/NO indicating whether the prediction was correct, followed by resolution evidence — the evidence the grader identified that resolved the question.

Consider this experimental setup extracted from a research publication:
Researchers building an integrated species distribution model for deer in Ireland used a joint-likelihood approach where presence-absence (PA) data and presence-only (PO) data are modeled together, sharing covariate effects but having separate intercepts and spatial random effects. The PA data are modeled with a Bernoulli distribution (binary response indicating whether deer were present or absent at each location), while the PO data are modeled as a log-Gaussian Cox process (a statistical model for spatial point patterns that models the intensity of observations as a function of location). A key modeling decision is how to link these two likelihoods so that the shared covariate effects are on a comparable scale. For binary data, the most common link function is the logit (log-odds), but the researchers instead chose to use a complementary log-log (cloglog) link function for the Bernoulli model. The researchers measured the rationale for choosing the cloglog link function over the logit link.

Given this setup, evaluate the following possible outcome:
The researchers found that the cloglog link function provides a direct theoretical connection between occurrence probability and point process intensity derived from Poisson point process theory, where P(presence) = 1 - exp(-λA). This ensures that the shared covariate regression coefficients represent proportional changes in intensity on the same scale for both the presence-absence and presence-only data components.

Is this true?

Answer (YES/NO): NO